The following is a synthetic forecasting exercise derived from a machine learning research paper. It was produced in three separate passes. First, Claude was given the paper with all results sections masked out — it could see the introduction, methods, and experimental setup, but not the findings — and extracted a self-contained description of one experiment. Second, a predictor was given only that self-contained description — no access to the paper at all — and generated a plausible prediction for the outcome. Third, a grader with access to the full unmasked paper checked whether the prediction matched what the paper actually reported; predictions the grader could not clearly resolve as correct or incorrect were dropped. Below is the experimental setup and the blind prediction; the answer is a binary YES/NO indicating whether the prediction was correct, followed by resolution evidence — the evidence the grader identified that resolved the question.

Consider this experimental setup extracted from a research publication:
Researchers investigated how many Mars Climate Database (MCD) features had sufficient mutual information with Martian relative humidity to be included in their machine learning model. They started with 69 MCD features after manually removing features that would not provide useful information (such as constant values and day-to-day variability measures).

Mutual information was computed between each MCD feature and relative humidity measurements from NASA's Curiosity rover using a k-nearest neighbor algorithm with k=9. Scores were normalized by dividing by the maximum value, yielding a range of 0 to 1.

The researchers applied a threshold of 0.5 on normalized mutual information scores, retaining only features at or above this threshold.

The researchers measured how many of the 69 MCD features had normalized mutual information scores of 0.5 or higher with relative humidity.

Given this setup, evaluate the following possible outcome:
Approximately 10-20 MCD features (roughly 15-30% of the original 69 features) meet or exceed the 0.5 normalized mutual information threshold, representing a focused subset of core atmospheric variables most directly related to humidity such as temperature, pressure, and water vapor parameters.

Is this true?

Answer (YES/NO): YES